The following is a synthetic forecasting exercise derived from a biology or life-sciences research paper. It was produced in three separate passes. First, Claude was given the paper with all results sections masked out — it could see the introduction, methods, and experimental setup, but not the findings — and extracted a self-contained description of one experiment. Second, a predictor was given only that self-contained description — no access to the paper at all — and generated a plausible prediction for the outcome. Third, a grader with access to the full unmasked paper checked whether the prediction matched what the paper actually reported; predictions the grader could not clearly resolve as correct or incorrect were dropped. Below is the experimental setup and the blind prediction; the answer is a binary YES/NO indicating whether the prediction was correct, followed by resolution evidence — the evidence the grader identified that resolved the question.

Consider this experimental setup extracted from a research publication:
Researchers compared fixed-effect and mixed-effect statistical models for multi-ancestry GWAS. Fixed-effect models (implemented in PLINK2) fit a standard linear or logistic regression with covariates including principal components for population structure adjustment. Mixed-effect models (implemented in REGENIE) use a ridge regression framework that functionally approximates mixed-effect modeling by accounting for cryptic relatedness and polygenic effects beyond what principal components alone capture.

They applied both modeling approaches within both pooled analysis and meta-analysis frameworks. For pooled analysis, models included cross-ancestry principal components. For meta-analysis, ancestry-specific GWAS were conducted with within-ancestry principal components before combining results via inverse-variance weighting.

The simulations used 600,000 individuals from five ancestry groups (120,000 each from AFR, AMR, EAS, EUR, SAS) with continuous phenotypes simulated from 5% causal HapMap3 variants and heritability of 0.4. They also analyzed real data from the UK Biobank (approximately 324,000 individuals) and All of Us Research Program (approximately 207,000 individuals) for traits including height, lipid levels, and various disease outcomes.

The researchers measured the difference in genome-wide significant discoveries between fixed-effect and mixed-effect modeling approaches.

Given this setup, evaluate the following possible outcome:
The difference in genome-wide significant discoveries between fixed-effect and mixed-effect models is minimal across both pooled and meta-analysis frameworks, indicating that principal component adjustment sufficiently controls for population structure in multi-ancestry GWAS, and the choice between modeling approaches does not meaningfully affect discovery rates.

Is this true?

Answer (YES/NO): NO